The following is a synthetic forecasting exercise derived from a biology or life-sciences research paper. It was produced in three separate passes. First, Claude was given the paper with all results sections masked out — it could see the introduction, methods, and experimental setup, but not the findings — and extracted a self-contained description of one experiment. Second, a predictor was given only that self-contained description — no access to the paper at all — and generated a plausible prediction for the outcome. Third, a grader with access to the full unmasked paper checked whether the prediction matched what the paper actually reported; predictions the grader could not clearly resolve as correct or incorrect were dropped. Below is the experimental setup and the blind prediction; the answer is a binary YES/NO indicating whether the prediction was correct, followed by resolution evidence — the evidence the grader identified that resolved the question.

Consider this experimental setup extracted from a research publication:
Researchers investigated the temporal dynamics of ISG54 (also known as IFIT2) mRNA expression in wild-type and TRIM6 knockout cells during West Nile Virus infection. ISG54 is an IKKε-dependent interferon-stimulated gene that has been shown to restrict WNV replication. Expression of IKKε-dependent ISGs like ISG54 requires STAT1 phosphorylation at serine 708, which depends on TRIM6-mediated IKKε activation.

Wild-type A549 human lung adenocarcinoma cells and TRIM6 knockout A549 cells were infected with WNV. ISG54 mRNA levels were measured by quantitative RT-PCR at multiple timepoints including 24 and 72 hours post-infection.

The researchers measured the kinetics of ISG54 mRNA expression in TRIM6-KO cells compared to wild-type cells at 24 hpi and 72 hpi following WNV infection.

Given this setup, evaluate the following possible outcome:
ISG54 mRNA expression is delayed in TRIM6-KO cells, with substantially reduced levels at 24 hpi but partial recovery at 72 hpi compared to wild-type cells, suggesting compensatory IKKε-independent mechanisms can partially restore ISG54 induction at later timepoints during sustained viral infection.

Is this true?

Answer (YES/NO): NO